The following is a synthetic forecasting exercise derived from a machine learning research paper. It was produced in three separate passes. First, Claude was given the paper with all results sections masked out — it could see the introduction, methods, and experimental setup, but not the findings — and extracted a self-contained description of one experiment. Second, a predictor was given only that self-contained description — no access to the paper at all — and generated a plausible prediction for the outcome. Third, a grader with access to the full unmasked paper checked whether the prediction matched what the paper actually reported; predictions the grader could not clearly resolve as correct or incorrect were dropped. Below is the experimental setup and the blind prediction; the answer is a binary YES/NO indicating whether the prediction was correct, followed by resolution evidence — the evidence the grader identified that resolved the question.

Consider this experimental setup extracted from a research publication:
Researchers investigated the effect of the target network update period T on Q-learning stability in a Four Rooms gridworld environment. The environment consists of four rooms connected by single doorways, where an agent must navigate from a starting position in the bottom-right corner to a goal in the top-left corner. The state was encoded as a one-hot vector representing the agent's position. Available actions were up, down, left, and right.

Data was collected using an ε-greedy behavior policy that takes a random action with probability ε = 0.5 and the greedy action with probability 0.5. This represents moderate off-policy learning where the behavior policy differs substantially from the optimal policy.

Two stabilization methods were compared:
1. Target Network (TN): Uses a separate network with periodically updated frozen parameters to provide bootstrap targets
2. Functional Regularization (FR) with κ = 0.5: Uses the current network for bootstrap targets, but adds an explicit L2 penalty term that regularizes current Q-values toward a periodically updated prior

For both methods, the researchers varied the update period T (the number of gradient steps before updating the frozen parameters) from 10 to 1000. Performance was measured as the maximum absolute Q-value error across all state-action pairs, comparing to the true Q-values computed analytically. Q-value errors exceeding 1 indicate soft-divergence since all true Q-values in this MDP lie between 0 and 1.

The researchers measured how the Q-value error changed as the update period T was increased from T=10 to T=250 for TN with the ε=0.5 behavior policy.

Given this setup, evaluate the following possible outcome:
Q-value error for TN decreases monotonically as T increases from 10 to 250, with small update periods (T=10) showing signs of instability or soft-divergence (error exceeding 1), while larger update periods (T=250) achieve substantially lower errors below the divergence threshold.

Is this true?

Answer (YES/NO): NO